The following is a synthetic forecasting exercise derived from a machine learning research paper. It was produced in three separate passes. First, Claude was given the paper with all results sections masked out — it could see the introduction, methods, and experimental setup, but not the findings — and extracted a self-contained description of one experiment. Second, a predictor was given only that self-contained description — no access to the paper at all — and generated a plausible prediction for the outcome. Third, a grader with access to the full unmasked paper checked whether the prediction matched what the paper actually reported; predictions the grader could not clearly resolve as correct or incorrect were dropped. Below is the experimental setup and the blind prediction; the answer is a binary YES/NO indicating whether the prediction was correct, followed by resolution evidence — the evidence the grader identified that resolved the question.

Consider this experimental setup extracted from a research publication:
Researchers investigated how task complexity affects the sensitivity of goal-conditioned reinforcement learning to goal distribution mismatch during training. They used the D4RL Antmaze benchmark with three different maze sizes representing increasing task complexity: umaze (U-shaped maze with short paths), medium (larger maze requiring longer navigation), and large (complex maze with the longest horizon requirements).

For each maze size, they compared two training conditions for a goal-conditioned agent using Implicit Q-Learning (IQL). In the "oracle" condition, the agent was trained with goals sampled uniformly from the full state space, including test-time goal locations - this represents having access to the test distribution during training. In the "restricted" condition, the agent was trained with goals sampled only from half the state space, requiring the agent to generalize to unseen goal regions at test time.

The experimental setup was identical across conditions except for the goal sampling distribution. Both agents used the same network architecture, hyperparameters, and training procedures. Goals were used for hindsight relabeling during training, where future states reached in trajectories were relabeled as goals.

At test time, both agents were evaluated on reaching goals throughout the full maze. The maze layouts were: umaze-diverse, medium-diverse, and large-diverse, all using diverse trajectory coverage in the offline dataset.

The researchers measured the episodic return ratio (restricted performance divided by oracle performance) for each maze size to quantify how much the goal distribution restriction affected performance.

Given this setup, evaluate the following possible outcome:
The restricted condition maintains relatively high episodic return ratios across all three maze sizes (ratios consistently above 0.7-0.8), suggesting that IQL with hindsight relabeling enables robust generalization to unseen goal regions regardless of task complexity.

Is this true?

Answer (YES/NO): NO